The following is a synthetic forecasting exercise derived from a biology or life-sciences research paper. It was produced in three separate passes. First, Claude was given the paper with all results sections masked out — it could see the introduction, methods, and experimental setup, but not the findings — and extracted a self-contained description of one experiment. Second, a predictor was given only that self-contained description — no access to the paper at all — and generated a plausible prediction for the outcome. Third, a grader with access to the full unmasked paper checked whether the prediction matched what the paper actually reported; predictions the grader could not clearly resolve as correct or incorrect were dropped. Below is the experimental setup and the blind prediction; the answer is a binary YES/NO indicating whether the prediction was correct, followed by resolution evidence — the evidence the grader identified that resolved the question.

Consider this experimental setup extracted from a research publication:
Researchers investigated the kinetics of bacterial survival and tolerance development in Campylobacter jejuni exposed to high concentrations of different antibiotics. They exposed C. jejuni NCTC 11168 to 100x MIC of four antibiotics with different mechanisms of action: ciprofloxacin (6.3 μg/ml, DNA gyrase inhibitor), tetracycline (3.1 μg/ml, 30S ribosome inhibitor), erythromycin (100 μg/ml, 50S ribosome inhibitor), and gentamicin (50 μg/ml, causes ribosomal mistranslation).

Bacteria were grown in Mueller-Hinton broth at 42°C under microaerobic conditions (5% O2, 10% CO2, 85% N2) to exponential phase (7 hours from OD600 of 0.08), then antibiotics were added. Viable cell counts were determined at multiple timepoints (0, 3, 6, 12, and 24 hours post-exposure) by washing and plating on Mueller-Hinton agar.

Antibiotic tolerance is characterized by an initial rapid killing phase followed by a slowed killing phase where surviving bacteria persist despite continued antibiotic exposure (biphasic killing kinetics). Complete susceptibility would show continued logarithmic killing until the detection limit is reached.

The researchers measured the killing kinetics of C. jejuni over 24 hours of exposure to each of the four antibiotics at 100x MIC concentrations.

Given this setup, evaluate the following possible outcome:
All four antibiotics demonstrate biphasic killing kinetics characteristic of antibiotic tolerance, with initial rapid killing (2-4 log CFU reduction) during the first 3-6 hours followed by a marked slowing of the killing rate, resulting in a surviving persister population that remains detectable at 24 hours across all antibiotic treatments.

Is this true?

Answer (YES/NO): NO